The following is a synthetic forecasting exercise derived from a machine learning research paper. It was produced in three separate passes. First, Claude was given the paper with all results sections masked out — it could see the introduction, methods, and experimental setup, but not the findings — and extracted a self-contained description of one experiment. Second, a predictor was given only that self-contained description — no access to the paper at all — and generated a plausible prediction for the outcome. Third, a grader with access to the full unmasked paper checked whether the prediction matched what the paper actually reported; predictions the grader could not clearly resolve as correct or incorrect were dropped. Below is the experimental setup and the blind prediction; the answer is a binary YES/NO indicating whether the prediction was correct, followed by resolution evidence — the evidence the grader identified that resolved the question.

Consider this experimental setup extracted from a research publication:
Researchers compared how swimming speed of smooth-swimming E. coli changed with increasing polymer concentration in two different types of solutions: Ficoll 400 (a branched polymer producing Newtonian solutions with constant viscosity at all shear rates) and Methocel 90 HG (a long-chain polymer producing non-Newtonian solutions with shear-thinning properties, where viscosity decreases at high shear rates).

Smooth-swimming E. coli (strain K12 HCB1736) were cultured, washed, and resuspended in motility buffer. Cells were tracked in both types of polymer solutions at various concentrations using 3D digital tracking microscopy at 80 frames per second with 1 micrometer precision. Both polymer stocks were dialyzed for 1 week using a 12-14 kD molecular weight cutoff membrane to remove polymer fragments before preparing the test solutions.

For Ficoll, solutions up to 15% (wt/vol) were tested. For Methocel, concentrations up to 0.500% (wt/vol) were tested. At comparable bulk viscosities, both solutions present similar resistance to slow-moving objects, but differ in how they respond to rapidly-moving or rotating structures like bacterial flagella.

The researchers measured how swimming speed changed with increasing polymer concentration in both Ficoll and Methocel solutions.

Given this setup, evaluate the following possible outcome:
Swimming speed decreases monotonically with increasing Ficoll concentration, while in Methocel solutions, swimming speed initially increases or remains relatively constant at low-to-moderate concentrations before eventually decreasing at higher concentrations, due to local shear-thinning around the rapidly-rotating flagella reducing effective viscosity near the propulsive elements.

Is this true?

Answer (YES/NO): NO